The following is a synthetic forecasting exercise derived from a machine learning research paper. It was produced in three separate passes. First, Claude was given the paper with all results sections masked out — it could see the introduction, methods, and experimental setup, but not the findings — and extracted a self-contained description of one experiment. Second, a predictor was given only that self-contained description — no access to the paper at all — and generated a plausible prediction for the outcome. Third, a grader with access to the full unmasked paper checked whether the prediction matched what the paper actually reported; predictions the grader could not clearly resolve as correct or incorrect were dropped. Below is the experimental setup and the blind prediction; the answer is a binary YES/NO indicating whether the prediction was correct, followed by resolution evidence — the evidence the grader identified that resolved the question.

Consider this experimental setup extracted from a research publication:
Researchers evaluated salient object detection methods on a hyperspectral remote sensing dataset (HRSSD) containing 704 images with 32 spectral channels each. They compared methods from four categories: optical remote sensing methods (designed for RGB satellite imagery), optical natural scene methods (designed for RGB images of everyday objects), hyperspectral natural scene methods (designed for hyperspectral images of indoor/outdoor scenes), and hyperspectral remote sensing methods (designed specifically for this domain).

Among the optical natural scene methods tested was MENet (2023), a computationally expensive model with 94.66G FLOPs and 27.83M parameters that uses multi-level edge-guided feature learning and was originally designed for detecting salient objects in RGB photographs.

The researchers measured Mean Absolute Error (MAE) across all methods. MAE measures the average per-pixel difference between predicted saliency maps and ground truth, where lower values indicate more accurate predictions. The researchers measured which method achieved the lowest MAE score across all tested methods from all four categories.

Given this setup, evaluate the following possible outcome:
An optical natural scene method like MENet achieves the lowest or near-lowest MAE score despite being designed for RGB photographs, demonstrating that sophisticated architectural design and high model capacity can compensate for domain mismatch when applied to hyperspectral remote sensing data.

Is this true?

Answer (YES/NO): NO